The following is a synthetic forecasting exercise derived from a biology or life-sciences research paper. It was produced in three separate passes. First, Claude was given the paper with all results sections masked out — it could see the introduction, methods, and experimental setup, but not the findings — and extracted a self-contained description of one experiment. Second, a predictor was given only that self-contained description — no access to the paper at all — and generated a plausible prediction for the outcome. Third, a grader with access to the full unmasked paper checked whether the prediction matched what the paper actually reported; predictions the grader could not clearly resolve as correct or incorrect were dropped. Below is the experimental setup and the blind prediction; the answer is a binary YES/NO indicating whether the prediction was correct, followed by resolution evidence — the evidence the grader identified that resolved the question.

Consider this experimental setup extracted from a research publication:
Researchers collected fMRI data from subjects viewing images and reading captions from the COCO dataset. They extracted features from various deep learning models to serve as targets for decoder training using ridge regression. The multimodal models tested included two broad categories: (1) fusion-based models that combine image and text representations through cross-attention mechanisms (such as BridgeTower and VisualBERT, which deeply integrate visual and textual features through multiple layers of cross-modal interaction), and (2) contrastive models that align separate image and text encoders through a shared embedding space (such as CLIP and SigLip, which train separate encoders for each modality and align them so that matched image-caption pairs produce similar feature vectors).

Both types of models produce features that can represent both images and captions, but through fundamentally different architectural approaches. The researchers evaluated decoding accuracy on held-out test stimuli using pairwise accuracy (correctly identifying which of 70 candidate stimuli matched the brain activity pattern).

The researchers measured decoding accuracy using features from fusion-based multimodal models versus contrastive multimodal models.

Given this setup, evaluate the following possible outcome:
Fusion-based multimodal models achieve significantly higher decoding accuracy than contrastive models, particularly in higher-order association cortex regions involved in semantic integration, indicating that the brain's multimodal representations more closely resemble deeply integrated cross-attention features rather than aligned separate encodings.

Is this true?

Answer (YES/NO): NO